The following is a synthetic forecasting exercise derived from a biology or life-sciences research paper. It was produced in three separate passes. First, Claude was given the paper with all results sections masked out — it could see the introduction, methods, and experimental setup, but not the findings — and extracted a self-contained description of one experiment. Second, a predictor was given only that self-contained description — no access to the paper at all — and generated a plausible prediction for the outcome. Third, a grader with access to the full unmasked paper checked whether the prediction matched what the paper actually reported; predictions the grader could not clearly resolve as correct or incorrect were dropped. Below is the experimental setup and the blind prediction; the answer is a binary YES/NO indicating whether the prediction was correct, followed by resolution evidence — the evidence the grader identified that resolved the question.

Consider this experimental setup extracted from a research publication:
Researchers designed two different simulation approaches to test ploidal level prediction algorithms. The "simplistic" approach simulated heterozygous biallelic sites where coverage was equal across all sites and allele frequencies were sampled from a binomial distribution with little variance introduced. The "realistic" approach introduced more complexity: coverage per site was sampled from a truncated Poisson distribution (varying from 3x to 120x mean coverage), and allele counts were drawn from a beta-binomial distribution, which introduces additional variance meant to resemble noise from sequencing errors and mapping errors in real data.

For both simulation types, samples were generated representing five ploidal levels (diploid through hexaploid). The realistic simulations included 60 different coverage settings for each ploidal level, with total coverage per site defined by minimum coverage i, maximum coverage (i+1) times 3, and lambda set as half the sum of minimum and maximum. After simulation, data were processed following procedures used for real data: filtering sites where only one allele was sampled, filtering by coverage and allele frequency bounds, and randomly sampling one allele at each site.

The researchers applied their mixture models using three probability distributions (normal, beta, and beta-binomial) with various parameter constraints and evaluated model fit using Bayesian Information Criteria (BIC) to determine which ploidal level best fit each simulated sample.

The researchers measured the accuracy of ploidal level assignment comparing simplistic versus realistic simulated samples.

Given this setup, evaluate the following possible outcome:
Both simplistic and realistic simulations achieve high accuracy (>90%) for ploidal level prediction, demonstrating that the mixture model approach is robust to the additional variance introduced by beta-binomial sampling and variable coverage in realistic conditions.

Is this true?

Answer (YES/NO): NO